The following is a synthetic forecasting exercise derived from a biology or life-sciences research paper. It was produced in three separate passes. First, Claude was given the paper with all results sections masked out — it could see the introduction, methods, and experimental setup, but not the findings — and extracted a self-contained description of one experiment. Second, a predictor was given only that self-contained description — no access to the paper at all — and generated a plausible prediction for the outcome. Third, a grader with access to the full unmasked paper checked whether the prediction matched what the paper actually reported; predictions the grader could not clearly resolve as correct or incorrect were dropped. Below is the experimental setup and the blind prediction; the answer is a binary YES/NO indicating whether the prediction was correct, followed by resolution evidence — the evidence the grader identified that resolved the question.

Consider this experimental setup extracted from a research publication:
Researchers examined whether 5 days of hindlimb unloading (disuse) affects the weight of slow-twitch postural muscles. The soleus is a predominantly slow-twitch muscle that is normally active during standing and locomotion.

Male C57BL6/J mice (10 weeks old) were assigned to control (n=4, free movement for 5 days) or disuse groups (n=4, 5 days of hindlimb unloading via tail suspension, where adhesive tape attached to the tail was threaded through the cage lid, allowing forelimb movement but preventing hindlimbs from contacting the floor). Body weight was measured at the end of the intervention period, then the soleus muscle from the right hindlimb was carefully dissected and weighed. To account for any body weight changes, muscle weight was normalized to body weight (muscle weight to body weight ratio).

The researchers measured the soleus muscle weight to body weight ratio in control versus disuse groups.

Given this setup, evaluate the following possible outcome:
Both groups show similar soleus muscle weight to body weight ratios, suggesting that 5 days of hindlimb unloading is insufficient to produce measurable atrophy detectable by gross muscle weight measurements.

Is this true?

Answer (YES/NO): YES